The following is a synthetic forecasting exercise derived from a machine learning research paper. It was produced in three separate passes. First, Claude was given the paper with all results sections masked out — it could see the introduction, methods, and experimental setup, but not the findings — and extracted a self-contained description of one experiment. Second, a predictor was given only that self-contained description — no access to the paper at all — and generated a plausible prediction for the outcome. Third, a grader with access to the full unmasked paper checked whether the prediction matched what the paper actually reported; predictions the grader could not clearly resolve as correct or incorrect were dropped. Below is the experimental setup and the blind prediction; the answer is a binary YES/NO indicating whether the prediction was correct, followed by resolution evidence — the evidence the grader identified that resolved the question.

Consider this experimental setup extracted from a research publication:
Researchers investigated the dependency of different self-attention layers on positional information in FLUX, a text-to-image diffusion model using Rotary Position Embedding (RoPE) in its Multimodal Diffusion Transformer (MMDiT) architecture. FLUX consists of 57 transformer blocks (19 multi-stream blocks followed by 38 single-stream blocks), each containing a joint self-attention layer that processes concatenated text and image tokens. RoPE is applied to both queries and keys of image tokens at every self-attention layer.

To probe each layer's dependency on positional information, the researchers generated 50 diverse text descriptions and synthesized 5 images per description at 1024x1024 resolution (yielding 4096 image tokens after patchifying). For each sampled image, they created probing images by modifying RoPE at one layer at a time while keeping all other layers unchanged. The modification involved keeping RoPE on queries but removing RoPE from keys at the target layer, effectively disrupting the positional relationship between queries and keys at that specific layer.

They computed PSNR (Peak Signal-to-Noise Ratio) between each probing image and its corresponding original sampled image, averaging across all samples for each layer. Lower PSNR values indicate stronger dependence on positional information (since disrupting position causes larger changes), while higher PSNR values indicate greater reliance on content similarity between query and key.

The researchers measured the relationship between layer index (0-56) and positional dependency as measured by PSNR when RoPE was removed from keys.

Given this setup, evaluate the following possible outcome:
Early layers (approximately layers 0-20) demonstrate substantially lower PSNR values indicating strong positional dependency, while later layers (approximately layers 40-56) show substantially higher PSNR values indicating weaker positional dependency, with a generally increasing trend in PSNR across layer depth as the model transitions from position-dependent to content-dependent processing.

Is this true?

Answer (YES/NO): NO